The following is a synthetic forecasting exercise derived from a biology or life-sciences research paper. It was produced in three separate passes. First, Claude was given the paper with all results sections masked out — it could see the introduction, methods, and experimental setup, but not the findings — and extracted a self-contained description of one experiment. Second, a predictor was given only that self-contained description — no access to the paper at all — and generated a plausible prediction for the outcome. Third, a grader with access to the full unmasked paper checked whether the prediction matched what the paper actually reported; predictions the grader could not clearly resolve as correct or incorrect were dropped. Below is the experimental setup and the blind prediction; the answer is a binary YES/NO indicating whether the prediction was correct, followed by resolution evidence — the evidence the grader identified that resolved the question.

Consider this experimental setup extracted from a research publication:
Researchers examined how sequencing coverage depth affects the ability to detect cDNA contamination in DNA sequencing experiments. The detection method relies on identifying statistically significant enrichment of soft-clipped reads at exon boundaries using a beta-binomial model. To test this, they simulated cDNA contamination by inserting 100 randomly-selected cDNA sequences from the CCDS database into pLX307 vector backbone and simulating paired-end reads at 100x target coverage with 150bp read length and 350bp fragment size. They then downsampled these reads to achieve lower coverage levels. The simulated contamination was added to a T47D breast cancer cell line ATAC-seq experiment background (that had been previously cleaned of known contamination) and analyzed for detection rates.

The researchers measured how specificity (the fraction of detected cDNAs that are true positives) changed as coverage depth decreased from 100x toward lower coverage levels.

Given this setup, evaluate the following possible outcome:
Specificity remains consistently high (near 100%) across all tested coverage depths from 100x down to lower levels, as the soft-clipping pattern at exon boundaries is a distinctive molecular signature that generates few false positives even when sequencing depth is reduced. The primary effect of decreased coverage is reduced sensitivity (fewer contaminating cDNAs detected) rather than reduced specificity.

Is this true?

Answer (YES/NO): NO